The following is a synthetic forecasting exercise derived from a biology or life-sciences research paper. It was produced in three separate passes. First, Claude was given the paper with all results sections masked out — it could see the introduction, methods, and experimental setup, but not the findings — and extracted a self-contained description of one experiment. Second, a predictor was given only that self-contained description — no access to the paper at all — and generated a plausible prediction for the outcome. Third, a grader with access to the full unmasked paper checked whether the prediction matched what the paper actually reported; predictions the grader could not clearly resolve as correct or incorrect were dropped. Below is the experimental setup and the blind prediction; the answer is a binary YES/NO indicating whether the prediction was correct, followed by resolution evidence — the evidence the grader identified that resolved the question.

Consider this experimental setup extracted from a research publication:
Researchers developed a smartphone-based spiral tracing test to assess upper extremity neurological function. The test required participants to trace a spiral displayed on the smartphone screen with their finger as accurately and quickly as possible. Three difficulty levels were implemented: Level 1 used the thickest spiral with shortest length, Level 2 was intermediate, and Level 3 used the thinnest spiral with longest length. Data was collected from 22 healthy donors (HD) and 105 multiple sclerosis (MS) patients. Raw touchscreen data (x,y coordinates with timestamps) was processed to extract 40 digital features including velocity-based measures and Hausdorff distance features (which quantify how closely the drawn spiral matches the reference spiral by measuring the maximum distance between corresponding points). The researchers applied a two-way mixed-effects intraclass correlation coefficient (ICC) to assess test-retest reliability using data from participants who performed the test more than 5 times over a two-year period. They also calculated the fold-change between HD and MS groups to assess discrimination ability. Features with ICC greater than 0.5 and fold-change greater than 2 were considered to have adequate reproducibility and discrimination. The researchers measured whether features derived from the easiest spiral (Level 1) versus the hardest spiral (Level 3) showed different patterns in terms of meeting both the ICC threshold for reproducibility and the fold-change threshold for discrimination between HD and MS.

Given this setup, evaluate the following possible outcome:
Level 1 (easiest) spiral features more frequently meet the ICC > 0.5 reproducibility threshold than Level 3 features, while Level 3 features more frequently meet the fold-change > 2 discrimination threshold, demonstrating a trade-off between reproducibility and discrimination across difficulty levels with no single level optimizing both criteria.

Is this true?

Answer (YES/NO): NO